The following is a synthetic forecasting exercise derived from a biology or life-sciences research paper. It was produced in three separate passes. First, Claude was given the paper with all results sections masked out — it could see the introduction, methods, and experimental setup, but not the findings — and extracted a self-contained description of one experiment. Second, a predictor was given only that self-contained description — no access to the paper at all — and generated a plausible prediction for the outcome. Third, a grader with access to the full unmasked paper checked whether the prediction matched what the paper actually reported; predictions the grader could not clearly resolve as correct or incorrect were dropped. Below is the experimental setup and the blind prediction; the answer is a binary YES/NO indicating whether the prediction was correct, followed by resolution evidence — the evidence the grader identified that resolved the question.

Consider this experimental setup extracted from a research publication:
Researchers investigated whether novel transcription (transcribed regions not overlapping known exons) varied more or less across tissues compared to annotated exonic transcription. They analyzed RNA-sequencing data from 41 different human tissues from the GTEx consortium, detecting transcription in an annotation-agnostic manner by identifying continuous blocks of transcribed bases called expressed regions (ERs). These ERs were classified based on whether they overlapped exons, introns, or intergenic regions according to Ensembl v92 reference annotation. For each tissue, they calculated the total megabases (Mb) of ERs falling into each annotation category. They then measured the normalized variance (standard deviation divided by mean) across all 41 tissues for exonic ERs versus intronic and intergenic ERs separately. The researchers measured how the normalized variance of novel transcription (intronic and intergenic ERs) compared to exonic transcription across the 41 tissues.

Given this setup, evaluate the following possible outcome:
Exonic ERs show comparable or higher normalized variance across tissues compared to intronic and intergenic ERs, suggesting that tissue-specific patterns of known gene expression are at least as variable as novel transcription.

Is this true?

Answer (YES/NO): NO